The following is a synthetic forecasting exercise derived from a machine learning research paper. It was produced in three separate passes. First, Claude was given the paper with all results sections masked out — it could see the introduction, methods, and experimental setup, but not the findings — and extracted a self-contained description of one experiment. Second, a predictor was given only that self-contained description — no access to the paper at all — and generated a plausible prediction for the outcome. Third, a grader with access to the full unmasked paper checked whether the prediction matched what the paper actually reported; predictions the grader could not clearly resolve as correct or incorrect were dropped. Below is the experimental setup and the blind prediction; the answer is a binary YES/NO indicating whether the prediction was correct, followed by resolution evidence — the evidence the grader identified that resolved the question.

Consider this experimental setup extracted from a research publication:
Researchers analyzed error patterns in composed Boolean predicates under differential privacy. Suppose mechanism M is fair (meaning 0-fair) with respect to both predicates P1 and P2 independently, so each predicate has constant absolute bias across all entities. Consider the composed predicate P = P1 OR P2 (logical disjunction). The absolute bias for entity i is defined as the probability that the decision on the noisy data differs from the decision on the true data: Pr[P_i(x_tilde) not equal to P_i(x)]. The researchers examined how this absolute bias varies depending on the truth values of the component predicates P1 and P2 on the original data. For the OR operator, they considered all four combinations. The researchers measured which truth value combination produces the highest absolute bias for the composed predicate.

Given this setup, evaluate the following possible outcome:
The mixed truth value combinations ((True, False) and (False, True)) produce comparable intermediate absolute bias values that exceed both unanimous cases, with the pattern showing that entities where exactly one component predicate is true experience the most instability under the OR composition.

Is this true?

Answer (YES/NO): NO